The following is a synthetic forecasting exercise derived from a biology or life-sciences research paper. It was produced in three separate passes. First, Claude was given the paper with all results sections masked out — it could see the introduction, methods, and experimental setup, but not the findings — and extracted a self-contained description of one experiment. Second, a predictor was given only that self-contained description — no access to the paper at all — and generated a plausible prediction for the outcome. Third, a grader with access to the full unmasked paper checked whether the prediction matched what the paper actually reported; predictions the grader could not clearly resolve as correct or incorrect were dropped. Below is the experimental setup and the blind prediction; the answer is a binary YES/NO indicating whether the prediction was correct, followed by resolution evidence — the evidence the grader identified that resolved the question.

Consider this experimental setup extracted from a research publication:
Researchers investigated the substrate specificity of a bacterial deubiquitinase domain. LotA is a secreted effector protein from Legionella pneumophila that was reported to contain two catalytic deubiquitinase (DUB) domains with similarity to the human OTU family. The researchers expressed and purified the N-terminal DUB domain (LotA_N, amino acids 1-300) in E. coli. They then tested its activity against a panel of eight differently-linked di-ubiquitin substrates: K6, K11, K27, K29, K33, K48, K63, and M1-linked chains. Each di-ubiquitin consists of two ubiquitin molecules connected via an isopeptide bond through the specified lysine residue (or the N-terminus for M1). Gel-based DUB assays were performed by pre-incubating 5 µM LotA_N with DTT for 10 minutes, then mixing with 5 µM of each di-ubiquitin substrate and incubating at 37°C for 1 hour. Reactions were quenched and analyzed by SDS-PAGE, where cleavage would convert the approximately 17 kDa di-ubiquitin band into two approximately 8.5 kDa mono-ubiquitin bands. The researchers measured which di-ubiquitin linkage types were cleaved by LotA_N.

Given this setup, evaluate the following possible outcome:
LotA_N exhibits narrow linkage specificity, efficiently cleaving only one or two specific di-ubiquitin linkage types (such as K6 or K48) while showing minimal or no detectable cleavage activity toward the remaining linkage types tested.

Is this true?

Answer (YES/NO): YES